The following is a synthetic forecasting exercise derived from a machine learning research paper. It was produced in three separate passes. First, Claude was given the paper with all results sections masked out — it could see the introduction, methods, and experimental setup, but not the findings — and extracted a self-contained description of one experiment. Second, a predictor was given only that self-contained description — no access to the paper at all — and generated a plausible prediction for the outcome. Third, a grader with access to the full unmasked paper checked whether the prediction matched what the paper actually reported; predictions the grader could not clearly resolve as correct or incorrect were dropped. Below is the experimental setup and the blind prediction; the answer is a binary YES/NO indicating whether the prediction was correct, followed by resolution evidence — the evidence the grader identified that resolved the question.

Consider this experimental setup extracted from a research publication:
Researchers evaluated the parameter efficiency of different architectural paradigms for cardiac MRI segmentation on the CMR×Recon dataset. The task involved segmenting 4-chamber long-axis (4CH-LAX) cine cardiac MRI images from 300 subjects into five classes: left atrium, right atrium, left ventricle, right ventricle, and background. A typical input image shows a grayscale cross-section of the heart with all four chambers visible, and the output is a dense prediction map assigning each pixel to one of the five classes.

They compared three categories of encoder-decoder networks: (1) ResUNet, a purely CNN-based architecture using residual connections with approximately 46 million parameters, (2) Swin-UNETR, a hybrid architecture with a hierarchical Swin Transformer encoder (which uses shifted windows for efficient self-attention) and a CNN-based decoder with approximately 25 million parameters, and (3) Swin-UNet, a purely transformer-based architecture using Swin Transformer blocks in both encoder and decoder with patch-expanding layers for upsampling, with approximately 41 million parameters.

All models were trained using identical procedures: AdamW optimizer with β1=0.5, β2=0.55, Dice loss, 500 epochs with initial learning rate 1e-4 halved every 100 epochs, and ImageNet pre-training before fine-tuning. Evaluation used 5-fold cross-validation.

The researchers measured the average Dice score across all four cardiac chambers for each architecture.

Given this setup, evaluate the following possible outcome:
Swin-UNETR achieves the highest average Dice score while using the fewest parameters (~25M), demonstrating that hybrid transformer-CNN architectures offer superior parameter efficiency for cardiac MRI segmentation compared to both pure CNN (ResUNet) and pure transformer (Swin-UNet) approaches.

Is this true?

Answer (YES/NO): NO